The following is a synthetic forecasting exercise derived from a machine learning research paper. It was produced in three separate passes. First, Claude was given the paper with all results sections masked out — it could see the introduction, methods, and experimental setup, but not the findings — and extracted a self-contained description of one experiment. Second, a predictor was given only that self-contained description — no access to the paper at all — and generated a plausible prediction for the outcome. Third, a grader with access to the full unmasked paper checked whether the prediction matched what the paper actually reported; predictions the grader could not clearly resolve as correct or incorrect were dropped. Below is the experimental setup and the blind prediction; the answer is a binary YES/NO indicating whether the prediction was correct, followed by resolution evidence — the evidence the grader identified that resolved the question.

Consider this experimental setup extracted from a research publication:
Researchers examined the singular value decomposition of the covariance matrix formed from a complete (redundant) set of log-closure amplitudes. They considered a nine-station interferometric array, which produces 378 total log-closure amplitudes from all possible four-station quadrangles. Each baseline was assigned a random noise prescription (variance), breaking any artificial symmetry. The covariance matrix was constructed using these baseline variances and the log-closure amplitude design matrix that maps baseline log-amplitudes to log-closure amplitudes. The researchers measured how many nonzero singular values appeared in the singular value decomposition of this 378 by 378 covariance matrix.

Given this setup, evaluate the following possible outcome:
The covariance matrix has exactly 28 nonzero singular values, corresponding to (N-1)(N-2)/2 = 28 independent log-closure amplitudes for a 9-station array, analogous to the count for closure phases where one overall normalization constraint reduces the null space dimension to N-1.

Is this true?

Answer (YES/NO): NO